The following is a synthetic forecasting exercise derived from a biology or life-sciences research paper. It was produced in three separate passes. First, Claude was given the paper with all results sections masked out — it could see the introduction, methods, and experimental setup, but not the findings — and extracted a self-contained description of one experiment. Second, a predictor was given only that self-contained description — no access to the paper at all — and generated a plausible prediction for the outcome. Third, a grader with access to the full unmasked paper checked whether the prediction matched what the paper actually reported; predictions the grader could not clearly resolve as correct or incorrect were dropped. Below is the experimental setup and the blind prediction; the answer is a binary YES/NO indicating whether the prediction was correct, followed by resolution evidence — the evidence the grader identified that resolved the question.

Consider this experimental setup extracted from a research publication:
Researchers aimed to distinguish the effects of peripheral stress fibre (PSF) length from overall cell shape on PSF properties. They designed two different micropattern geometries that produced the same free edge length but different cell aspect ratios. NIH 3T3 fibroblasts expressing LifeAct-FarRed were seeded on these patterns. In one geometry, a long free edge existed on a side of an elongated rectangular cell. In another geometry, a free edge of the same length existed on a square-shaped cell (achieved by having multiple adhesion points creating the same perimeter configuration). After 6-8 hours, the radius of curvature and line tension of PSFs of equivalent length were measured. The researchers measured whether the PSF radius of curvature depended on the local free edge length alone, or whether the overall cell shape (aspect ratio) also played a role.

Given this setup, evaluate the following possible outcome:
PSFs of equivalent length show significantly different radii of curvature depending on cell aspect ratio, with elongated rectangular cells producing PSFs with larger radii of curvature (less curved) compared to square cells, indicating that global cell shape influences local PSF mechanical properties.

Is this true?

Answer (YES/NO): NO